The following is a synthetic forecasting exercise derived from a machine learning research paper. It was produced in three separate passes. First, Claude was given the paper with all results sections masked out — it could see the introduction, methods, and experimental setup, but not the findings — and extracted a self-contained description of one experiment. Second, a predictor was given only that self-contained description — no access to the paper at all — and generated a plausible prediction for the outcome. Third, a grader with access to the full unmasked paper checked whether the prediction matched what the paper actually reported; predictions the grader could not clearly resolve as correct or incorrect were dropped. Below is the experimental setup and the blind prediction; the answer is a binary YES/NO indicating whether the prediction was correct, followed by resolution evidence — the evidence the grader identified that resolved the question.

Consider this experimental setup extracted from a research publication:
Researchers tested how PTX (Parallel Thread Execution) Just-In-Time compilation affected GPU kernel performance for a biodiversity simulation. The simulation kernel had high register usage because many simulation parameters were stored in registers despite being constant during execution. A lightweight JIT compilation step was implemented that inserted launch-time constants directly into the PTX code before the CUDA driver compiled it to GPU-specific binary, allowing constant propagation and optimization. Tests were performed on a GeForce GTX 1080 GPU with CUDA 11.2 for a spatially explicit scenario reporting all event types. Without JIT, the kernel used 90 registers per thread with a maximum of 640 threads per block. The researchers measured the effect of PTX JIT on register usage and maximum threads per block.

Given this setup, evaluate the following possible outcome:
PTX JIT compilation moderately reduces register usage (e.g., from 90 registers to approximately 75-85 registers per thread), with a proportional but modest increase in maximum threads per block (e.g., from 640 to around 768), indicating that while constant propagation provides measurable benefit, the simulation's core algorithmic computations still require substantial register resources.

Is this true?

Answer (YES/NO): NO